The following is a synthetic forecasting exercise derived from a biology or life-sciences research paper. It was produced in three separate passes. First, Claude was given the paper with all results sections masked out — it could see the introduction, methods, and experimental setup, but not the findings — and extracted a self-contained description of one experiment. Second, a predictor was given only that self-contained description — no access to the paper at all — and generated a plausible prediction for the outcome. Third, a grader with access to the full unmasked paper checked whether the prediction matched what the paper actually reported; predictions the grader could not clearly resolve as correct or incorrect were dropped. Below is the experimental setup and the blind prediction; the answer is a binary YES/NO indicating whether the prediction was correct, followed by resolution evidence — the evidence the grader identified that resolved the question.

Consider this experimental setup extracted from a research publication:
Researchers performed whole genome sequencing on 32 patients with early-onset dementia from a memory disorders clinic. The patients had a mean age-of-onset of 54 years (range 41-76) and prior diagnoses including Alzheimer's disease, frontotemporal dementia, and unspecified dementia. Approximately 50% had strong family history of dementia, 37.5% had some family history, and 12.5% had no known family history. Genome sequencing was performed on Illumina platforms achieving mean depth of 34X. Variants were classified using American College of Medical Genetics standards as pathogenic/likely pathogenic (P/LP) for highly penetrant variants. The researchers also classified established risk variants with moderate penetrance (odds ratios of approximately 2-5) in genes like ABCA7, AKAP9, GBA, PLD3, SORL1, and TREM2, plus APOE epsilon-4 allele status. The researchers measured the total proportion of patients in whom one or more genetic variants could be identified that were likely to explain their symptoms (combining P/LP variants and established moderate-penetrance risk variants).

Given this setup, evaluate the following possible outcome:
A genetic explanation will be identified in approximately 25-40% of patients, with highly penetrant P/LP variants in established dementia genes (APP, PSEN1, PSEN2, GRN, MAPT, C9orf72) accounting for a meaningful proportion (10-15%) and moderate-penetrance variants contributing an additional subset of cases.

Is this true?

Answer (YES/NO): NO